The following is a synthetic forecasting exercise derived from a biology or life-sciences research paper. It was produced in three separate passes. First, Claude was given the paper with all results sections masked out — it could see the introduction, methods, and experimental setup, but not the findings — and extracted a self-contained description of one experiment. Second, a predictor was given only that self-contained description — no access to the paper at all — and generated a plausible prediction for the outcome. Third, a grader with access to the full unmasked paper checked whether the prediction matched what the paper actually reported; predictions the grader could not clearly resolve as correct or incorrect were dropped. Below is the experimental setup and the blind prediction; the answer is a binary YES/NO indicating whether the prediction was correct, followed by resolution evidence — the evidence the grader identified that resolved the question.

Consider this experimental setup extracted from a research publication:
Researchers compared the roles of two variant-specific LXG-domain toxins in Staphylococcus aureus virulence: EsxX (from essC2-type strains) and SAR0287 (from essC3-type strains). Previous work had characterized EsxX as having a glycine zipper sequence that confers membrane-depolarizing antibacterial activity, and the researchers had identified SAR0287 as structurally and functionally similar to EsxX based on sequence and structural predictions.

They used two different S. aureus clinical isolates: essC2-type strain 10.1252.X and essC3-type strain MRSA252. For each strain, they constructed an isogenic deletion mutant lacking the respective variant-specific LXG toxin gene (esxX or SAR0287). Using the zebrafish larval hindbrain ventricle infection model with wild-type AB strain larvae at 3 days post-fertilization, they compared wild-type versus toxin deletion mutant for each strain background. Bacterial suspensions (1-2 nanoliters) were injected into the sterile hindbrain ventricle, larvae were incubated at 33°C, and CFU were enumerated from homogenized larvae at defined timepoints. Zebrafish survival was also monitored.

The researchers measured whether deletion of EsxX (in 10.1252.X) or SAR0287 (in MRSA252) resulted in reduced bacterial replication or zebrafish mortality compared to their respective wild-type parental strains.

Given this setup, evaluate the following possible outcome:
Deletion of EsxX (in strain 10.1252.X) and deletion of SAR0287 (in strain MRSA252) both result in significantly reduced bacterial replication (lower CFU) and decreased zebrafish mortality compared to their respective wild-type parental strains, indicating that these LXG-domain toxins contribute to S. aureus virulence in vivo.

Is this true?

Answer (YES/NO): NO